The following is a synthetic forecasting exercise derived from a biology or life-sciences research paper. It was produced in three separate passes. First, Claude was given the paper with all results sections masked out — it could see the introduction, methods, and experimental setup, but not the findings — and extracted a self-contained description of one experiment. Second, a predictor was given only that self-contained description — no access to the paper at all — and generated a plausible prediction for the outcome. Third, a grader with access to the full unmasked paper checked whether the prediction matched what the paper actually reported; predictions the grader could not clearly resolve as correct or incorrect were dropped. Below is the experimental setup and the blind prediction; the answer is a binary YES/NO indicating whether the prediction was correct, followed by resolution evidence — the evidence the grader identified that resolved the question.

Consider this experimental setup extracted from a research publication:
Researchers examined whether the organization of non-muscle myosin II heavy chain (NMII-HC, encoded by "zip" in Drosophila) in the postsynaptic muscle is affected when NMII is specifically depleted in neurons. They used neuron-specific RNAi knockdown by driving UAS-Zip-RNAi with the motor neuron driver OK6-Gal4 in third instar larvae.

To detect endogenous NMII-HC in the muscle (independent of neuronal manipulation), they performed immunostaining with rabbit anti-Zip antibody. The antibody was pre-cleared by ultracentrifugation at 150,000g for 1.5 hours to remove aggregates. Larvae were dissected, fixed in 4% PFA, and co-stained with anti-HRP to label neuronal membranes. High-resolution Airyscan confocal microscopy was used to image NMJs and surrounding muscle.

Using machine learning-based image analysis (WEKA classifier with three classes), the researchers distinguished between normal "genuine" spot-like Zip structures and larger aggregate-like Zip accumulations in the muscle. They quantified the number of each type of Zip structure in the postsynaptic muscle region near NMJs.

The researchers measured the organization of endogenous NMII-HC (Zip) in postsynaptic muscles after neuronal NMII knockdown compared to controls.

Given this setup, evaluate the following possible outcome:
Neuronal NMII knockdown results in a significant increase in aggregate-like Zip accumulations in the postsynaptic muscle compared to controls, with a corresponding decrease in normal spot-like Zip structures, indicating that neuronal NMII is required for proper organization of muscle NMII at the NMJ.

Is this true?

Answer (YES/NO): NO